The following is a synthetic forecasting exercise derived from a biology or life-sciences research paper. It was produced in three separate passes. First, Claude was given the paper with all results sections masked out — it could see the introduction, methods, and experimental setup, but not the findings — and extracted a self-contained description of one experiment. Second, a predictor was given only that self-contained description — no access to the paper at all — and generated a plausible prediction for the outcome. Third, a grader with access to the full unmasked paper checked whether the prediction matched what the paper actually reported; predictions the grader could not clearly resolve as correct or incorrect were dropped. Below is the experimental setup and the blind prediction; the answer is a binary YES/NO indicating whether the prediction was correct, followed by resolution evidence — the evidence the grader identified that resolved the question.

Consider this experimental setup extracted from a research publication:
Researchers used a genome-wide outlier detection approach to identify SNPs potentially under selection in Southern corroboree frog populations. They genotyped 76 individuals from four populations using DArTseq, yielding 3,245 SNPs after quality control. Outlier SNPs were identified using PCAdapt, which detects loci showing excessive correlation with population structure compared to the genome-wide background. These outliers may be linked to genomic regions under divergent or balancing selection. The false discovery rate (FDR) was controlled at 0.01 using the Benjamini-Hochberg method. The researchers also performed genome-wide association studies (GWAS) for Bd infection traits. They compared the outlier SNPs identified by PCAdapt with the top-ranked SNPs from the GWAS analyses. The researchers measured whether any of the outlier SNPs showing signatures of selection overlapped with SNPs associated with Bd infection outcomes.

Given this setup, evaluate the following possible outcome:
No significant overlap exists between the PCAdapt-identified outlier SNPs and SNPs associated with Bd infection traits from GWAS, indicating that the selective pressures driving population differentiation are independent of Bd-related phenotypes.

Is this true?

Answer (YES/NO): NO